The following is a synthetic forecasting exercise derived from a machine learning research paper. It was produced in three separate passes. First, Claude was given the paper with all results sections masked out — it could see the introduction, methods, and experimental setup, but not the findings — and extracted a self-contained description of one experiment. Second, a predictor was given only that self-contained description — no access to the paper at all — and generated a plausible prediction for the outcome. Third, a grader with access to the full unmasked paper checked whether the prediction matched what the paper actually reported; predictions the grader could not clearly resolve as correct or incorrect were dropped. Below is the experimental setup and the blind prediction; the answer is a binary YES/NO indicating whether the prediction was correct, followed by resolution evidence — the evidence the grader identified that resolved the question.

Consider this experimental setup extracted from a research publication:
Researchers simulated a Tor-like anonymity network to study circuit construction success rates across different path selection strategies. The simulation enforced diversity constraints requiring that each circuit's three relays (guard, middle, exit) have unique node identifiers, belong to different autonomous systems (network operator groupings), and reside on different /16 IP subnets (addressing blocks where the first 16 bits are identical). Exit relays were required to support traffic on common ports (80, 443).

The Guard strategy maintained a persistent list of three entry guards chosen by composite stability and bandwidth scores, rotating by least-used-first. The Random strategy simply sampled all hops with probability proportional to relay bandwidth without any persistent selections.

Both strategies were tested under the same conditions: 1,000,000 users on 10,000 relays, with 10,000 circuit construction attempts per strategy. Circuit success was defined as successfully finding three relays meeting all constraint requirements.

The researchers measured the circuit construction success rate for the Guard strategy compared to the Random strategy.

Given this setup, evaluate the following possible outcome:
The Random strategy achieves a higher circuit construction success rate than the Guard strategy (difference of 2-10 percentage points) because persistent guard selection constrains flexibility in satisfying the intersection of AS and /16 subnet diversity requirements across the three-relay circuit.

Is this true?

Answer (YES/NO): NO